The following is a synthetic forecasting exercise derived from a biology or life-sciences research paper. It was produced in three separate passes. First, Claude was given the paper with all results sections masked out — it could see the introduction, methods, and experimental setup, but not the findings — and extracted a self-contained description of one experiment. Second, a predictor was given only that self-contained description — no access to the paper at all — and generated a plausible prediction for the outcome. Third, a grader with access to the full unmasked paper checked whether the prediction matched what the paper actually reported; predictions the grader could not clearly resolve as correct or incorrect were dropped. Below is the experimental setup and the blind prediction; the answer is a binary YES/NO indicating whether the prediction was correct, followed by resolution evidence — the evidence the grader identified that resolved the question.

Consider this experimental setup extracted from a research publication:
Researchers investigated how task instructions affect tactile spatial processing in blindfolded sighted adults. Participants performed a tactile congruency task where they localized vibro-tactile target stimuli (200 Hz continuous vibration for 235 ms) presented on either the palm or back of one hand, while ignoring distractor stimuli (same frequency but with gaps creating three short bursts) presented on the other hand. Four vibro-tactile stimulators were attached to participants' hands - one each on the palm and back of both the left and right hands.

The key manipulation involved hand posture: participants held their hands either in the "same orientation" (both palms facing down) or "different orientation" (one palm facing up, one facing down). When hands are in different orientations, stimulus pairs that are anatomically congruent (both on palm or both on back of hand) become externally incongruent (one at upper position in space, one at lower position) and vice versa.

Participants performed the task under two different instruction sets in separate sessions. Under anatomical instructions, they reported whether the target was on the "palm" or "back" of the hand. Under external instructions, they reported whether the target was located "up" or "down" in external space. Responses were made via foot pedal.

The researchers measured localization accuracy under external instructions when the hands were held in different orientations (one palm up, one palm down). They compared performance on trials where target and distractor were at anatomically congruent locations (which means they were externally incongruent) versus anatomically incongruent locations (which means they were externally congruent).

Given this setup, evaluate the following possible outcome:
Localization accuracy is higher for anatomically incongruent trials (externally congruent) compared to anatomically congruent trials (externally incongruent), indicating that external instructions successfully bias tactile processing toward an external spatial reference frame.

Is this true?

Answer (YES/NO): YES